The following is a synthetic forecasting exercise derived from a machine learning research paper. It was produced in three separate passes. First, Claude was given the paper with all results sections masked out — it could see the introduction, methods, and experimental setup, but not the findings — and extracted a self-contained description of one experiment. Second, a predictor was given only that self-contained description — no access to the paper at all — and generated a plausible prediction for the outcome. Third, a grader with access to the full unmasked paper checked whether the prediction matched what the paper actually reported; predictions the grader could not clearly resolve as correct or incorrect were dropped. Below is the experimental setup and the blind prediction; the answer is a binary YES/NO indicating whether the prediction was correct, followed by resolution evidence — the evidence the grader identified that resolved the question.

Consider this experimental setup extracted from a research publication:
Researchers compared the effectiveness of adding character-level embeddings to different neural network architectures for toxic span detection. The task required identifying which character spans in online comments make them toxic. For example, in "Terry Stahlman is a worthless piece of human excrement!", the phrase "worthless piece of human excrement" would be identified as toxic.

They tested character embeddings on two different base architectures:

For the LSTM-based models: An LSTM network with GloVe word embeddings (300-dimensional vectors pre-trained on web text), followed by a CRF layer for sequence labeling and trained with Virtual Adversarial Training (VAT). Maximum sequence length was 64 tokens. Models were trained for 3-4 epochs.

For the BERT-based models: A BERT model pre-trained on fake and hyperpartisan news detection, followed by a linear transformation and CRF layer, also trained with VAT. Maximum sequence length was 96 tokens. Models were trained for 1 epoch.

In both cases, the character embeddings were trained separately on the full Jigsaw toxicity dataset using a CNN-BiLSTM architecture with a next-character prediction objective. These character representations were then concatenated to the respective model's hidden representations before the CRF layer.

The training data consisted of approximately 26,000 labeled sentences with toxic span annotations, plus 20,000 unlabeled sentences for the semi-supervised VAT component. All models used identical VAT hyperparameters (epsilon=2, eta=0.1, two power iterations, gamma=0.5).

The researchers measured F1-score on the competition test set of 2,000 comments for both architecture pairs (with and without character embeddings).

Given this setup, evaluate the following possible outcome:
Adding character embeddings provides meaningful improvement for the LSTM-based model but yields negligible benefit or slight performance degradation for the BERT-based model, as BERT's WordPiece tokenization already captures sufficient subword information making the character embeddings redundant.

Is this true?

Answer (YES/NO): YES